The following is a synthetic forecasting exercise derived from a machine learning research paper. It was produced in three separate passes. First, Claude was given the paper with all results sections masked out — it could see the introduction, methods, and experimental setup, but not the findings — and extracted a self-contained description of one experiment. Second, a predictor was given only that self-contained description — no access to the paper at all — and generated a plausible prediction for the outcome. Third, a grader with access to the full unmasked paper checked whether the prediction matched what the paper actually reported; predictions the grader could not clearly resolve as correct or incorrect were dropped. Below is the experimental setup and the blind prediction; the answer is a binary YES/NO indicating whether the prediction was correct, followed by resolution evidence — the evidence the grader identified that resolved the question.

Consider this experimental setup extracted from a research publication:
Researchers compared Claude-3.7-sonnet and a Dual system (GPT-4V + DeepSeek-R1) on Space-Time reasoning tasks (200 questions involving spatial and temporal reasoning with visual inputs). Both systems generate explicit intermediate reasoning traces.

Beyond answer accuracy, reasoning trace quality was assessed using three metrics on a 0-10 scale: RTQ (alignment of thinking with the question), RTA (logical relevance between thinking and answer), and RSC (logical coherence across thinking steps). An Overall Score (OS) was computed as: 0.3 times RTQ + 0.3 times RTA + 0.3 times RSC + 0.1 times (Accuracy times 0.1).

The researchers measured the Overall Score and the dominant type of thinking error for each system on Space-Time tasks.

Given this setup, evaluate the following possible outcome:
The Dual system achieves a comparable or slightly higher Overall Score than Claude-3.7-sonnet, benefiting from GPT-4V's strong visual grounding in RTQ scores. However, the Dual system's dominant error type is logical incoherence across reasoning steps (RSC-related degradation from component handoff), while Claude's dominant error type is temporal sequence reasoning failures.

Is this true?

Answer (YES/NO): NO